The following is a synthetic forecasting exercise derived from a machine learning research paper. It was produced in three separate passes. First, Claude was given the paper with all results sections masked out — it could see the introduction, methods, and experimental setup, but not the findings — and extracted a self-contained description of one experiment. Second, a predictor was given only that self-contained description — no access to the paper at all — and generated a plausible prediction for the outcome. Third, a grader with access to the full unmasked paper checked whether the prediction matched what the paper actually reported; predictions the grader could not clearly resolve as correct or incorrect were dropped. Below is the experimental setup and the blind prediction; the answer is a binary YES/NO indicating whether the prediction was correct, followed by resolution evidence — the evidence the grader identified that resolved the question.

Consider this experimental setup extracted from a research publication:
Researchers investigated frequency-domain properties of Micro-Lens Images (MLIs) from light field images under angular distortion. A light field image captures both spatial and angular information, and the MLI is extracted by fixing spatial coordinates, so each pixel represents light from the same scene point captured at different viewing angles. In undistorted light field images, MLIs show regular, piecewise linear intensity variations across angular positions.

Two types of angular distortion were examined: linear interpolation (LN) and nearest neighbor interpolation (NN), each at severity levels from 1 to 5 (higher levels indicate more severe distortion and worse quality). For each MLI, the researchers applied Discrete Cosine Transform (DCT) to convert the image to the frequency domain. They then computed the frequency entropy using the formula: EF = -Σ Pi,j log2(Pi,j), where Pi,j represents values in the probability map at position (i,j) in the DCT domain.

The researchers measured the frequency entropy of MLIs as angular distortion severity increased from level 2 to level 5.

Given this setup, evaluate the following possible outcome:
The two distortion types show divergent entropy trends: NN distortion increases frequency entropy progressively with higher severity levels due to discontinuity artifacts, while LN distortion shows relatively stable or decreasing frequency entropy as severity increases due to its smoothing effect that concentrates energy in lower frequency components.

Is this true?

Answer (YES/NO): NO